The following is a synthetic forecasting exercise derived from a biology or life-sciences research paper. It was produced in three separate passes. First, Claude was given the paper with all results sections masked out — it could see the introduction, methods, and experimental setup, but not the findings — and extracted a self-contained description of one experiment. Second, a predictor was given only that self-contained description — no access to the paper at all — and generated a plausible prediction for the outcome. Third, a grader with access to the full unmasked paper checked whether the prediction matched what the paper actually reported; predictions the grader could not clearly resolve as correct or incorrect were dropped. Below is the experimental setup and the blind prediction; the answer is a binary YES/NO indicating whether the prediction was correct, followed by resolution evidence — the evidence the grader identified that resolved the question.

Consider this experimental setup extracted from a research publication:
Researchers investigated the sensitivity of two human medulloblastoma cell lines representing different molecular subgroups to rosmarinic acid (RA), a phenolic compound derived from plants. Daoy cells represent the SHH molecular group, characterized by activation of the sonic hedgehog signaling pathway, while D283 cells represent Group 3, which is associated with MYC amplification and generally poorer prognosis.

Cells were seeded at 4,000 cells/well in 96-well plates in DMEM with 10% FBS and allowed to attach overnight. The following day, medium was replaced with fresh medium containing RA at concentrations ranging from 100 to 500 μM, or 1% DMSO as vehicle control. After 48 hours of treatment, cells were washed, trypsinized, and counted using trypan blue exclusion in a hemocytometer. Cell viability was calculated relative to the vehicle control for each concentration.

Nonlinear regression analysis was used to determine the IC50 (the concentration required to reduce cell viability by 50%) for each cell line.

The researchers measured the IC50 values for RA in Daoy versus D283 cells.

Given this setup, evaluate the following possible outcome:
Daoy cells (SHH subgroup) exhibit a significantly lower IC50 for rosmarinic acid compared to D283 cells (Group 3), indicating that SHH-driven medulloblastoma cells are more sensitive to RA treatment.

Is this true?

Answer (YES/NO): YES